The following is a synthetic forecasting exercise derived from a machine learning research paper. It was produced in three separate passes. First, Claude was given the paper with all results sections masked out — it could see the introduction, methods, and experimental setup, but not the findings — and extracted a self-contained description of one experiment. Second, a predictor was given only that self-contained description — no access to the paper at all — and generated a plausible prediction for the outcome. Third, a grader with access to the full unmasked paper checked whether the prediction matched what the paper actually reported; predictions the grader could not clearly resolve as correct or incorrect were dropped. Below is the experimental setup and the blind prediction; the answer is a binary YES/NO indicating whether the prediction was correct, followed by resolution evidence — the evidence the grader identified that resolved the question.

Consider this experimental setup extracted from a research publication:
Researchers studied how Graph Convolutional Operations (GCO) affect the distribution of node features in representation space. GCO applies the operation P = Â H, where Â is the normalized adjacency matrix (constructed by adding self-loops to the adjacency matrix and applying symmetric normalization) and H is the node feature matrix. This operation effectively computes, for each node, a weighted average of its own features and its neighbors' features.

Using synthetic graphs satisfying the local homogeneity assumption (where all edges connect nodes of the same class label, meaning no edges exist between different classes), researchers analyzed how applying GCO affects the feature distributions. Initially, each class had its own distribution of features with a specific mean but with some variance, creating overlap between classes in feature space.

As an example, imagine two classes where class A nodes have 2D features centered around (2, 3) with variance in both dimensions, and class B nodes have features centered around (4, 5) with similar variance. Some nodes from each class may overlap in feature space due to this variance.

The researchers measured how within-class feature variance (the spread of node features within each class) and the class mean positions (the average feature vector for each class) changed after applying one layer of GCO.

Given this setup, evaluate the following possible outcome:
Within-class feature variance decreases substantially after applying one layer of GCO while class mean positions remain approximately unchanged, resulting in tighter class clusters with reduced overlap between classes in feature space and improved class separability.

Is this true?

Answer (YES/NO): YES